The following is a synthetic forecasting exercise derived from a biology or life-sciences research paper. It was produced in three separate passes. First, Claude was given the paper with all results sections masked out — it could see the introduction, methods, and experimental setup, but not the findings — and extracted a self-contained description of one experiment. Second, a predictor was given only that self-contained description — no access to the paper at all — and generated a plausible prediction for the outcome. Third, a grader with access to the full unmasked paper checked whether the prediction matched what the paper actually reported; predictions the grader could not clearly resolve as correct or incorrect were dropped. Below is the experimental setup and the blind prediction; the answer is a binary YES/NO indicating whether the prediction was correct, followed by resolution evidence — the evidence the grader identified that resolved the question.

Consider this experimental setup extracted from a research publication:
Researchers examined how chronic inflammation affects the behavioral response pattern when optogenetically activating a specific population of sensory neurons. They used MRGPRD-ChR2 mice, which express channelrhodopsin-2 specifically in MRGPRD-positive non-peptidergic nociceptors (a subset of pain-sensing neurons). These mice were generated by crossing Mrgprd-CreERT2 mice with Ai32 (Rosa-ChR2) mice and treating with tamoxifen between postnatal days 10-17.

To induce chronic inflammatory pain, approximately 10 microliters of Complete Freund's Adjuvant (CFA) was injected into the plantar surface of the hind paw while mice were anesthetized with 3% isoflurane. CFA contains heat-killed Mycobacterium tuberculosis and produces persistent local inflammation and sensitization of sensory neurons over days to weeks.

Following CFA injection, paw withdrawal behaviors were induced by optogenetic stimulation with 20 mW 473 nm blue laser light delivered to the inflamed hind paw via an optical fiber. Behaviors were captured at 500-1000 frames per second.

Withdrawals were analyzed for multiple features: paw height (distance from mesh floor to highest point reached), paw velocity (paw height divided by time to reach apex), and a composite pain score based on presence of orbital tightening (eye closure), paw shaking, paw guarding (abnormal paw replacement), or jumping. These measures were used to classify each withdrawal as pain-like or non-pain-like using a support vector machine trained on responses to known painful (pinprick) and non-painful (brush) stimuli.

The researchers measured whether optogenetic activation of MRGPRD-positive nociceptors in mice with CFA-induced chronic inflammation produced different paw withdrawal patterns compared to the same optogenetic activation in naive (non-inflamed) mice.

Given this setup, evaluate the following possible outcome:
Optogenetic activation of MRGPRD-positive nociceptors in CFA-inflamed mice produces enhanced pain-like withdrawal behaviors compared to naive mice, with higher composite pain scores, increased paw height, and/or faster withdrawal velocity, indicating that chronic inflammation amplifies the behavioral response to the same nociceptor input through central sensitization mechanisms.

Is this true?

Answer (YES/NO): YES